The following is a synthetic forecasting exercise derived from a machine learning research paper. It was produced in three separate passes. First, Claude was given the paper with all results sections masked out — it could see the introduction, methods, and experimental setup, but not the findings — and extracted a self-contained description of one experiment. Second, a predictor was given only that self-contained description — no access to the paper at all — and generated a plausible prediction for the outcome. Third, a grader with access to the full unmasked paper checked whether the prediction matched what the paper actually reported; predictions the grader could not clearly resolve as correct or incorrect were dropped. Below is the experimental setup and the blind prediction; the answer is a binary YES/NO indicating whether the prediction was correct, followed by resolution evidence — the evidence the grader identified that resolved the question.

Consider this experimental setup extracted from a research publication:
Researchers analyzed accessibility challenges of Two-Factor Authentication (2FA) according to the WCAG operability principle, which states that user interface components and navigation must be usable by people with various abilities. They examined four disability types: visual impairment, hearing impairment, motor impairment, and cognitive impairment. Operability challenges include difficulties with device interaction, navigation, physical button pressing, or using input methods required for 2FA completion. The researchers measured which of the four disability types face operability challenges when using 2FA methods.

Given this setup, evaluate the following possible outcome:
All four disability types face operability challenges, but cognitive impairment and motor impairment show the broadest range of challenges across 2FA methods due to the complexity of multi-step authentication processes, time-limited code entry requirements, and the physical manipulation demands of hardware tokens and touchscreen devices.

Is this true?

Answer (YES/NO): NO